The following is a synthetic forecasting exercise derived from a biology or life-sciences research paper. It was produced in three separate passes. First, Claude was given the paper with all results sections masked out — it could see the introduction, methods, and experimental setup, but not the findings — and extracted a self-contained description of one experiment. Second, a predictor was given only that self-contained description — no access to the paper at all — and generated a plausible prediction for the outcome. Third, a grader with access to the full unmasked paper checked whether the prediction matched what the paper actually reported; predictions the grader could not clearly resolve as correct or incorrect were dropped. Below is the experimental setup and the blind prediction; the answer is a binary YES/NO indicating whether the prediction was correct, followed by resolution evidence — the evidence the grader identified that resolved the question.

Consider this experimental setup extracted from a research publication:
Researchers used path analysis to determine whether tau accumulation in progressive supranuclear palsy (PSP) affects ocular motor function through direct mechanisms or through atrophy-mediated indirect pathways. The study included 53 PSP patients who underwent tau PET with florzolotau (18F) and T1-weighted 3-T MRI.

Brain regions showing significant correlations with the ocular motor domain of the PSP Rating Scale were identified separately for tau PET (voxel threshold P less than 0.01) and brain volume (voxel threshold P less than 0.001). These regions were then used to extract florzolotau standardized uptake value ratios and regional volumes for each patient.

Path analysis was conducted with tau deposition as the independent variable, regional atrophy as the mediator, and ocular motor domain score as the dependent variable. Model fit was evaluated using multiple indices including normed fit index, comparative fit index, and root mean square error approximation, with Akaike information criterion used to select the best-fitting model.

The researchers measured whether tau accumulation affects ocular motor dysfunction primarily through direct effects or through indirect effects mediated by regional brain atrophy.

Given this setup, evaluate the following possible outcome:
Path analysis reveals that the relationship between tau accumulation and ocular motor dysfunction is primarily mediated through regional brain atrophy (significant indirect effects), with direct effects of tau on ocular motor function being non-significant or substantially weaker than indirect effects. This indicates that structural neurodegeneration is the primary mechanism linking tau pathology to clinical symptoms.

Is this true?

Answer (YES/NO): YES